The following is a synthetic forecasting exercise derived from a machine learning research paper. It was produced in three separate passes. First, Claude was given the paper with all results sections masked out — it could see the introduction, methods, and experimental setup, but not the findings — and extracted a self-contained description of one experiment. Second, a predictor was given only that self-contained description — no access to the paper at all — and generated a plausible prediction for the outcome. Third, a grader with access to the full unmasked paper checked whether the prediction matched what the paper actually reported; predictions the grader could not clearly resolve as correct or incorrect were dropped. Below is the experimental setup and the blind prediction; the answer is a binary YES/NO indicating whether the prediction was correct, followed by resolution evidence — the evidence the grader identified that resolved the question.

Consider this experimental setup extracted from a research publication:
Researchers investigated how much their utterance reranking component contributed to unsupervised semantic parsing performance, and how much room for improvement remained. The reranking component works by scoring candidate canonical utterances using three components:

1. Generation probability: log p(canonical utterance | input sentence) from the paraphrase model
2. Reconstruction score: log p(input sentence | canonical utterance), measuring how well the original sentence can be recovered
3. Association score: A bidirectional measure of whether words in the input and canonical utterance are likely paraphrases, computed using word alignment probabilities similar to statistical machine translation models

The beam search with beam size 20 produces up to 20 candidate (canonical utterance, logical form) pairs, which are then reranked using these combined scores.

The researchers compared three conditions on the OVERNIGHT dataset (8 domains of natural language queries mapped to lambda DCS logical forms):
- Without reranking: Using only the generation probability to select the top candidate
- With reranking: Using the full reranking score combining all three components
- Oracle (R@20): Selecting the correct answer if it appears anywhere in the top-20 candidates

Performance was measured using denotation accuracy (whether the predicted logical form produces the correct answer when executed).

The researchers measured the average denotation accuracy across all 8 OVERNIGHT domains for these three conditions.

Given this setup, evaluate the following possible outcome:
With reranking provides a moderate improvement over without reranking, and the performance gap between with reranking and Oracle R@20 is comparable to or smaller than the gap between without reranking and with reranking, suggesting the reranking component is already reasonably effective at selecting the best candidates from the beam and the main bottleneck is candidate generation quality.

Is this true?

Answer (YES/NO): NO